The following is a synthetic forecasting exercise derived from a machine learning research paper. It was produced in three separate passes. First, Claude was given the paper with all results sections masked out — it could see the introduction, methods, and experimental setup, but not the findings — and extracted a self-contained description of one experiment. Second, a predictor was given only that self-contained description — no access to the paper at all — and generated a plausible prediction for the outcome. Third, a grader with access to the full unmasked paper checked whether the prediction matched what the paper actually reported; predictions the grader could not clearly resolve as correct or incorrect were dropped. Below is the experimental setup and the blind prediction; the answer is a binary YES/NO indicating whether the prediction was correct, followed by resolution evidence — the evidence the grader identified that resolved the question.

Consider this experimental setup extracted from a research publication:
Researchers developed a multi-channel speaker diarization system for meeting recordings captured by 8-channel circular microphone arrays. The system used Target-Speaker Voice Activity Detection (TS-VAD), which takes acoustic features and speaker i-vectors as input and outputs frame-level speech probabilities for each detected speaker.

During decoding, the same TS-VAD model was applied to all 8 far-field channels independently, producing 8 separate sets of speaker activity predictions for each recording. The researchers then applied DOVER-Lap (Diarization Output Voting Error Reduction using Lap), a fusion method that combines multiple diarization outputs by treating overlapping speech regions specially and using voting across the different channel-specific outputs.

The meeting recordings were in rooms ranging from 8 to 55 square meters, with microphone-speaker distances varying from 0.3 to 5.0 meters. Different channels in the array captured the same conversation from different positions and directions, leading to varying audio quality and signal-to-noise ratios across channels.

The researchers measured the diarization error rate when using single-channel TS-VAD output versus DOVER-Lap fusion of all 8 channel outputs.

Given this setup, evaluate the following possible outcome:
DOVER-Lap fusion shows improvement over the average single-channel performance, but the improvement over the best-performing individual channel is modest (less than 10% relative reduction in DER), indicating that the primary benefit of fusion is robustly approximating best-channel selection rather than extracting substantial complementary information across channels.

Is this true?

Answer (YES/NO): NO